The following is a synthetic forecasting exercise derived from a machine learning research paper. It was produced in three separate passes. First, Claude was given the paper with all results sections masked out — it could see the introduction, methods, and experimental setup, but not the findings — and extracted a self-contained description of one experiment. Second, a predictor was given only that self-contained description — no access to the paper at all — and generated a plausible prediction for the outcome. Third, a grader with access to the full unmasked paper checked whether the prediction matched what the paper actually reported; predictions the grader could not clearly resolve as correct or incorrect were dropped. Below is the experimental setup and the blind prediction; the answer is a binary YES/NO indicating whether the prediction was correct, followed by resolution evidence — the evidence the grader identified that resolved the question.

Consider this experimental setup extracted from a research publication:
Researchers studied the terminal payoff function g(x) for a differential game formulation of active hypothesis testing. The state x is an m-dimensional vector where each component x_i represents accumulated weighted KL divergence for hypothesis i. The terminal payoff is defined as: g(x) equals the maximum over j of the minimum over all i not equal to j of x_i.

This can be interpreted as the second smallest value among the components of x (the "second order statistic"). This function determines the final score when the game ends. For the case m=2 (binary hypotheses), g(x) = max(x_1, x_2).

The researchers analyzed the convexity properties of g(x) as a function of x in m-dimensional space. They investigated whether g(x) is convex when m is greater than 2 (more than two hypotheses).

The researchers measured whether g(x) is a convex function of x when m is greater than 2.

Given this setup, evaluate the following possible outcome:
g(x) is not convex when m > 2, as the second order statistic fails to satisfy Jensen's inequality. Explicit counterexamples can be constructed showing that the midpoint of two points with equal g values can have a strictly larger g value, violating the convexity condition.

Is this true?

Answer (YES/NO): NO